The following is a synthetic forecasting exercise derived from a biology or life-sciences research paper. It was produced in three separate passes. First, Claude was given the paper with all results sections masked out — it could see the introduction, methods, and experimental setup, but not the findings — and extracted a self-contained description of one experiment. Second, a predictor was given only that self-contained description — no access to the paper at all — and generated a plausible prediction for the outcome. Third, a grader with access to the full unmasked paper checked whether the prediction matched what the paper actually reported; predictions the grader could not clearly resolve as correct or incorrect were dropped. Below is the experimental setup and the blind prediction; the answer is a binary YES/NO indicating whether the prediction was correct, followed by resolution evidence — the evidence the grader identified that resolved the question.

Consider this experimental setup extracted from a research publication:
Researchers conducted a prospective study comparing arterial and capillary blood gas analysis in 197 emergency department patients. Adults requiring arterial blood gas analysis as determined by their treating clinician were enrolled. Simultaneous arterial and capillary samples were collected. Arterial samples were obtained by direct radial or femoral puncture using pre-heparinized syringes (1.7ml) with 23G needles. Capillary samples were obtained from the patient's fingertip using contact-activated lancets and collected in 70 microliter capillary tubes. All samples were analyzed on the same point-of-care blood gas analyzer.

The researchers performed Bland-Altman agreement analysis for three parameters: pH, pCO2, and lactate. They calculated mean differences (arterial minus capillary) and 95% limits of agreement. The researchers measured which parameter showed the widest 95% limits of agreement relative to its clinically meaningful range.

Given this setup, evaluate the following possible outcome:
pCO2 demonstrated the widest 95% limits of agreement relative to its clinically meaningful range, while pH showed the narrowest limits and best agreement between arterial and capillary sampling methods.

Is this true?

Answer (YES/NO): NO